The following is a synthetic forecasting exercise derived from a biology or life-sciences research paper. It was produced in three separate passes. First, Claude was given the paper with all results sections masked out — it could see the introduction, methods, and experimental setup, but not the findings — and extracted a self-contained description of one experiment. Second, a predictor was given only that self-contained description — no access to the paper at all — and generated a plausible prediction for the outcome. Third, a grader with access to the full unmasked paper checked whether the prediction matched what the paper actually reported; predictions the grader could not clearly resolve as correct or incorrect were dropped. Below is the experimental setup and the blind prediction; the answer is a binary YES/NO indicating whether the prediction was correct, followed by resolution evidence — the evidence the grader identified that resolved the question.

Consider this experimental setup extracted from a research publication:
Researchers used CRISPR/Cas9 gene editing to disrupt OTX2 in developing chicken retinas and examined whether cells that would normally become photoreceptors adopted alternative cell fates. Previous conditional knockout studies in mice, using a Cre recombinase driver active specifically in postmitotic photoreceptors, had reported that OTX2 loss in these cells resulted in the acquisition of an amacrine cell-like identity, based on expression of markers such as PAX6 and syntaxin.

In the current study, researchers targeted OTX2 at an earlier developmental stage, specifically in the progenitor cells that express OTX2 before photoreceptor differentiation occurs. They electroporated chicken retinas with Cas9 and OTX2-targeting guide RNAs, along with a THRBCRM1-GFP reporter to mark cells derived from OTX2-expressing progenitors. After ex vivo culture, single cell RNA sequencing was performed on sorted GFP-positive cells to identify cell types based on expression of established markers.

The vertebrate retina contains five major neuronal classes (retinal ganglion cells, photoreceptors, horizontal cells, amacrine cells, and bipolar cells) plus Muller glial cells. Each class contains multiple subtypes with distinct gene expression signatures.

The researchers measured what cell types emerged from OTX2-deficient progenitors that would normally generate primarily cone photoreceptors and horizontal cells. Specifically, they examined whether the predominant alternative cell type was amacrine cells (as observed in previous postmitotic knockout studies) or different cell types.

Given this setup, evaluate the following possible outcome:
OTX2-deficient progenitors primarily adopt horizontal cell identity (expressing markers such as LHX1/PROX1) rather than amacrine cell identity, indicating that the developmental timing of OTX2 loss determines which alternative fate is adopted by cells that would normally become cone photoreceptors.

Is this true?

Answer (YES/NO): NO